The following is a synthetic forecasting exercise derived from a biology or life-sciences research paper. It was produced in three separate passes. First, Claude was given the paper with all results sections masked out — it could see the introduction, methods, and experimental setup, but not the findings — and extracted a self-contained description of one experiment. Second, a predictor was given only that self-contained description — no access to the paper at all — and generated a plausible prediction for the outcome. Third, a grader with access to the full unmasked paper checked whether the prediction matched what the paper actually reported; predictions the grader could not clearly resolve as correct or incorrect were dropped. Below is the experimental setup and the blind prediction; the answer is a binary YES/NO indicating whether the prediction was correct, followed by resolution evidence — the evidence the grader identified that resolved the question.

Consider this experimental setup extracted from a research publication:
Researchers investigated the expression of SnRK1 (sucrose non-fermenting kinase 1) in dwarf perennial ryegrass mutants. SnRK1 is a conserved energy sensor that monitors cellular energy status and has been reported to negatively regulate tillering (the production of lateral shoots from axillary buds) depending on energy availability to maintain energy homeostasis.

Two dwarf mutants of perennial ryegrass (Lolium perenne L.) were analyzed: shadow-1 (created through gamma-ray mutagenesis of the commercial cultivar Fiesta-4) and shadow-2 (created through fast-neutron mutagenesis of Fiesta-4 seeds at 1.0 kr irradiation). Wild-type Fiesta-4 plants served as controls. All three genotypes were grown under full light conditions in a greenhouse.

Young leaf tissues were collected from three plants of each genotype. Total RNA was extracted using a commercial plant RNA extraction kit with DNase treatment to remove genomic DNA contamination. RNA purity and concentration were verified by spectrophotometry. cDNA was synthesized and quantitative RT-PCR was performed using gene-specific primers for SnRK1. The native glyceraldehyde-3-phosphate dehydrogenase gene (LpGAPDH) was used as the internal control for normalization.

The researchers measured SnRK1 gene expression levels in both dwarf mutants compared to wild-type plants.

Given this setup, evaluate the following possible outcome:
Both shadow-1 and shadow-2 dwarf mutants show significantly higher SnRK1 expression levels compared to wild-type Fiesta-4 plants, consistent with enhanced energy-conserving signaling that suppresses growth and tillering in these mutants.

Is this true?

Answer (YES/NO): NO